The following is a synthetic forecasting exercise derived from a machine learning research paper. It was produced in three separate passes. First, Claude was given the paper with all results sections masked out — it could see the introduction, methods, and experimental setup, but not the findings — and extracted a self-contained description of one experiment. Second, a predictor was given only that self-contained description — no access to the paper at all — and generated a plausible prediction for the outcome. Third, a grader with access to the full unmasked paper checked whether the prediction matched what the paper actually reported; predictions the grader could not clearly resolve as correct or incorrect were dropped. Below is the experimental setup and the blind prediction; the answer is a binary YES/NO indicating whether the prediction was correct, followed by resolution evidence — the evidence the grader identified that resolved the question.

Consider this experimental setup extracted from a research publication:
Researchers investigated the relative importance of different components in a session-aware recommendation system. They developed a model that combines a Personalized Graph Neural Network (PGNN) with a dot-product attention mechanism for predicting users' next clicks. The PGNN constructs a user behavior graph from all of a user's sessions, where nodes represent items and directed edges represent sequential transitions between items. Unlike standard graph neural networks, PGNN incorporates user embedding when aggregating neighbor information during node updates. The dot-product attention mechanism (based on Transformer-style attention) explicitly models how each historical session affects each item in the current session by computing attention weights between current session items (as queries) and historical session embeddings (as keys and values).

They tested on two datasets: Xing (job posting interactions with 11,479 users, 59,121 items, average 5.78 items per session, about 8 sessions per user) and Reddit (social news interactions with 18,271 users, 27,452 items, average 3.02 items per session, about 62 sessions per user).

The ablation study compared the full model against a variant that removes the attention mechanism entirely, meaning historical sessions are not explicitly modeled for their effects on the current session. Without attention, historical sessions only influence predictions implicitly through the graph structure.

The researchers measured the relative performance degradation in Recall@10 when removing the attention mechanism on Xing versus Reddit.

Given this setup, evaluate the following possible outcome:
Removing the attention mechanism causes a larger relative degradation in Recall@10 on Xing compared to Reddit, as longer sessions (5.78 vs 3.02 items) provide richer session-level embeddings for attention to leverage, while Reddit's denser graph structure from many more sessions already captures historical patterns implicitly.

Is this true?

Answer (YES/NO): YES